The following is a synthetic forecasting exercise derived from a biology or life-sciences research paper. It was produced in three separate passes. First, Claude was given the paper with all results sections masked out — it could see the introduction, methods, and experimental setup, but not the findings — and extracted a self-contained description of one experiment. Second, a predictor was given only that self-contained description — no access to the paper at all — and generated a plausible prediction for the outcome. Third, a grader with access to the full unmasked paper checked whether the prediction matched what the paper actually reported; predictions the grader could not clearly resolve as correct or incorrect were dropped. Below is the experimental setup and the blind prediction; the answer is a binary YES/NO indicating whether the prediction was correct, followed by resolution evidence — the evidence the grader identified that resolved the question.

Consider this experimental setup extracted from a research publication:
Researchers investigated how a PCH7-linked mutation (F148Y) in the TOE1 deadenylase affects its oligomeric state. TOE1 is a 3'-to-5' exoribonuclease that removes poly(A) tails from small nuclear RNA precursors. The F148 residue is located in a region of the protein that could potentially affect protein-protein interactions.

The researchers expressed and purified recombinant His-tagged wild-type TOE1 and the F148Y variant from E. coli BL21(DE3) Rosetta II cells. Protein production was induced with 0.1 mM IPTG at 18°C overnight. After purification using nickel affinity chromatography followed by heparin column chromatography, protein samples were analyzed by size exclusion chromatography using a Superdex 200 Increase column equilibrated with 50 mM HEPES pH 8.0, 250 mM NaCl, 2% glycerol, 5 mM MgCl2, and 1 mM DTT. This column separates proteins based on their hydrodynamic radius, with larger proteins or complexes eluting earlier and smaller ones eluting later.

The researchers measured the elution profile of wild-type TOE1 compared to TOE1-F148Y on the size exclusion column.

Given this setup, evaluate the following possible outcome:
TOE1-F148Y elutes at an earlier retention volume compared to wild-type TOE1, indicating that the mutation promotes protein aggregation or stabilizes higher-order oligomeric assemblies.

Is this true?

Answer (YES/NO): NO